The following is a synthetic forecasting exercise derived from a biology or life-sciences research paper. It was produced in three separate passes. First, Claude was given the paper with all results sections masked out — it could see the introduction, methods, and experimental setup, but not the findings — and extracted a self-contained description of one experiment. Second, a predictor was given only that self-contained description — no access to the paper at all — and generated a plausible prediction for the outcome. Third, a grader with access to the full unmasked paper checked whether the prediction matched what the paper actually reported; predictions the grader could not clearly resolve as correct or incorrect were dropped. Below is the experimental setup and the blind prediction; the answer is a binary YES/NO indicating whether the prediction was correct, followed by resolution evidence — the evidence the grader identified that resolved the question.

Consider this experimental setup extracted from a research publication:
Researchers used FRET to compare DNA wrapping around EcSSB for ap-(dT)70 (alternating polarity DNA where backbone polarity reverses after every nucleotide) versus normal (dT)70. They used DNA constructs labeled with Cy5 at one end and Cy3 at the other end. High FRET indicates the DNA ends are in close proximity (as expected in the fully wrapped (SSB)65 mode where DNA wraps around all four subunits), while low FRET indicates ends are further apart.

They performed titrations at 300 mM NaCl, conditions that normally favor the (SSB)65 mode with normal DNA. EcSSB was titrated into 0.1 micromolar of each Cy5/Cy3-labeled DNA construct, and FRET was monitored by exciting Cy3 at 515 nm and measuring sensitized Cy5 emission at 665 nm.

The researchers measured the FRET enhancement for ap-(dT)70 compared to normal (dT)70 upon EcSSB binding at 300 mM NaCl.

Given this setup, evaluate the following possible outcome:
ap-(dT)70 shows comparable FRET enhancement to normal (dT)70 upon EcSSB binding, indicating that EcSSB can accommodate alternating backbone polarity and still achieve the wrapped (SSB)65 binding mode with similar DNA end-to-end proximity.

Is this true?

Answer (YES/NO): NO